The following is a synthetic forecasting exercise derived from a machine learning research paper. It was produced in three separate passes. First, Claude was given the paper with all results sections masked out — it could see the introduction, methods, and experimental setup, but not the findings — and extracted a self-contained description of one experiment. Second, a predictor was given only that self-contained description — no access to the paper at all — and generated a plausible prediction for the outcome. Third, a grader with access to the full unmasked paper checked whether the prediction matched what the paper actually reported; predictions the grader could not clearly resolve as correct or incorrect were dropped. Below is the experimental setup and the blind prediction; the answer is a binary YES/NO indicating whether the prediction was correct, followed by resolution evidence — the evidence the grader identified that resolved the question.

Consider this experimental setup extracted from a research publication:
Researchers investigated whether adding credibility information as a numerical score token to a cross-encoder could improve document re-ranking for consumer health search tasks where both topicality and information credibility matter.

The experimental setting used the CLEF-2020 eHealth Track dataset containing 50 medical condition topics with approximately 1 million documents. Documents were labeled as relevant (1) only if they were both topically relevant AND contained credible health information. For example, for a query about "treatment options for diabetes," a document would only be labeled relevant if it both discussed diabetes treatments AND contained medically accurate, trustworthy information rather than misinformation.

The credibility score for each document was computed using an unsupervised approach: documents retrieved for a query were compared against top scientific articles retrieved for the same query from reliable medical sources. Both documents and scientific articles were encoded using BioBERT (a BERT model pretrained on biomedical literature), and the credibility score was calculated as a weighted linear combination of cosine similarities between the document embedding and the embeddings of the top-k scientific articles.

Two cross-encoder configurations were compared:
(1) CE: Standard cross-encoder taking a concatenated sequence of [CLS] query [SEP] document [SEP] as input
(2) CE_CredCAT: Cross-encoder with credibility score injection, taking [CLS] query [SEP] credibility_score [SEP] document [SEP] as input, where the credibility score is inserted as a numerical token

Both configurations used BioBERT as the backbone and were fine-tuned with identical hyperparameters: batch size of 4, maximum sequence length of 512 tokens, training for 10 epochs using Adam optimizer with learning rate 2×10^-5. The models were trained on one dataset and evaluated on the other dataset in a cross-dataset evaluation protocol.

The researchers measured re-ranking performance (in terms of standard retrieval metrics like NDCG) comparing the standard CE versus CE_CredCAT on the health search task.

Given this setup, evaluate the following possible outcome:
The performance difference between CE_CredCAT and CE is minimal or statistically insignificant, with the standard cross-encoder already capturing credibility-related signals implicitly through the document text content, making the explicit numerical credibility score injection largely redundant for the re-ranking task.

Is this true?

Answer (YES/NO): YES